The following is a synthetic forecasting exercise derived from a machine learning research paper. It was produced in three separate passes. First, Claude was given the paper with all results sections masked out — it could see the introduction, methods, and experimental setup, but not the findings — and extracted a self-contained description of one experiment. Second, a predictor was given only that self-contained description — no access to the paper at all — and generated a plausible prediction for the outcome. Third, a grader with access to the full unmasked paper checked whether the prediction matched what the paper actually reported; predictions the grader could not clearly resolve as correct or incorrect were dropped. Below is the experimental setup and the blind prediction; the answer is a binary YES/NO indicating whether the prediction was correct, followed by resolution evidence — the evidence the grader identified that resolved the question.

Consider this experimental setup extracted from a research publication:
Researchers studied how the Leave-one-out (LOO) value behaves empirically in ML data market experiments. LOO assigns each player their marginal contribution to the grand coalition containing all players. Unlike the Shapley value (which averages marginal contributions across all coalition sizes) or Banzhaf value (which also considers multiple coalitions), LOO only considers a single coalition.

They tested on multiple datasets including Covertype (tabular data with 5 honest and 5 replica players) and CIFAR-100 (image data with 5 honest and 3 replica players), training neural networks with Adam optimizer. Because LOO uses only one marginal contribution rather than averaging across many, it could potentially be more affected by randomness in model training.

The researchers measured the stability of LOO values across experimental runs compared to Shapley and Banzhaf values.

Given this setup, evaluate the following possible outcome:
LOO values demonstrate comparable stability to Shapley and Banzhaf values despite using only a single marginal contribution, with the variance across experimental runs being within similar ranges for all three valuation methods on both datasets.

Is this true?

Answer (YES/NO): NO